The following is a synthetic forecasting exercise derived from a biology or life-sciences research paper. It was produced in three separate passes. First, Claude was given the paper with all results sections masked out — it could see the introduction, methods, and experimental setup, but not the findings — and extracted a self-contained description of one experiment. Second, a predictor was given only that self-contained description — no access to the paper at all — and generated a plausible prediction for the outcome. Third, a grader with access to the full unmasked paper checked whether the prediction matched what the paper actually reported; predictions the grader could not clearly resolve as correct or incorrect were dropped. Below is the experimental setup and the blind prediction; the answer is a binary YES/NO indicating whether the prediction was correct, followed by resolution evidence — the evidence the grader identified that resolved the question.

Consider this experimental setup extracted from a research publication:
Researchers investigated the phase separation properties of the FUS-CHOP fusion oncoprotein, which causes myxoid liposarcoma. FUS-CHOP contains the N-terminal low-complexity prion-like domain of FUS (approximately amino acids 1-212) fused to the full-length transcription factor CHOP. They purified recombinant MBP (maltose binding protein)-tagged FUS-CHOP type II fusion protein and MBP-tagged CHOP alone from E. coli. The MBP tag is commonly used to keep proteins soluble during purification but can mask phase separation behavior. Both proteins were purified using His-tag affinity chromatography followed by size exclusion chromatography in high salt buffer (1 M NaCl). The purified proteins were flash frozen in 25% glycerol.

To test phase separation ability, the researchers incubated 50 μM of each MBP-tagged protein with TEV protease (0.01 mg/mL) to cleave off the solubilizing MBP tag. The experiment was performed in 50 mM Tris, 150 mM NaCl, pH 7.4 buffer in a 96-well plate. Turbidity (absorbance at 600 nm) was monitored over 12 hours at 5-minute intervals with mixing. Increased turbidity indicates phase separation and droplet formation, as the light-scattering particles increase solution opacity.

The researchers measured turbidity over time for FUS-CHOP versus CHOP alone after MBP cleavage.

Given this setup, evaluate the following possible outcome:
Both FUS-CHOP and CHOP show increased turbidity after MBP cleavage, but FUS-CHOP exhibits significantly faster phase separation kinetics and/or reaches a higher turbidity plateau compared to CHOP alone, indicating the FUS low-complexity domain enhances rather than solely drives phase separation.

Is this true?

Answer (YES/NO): NO